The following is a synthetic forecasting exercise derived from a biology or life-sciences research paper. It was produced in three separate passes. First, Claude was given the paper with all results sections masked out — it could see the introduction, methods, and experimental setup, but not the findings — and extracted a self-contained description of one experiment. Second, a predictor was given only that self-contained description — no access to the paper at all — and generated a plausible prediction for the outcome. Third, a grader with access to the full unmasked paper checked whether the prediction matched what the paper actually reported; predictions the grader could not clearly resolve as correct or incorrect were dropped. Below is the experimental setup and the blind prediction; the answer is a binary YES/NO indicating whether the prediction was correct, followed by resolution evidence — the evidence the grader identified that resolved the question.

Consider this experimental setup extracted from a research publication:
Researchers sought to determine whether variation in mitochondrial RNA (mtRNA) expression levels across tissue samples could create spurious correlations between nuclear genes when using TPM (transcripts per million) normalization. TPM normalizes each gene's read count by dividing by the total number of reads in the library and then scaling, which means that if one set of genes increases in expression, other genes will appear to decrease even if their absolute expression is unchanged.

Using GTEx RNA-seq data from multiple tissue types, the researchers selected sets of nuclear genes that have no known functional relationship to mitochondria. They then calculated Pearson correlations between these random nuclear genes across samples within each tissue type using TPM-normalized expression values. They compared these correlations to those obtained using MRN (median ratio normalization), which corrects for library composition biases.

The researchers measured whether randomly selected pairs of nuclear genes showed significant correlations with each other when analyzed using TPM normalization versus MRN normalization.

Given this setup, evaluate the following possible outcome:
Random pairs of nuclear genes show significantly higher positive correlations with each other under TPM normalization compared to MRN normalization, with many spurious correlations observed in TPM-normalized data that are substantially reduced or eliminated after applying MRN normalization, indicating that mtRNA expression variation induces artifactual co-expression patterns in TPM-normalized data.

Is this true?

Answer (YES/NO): YES